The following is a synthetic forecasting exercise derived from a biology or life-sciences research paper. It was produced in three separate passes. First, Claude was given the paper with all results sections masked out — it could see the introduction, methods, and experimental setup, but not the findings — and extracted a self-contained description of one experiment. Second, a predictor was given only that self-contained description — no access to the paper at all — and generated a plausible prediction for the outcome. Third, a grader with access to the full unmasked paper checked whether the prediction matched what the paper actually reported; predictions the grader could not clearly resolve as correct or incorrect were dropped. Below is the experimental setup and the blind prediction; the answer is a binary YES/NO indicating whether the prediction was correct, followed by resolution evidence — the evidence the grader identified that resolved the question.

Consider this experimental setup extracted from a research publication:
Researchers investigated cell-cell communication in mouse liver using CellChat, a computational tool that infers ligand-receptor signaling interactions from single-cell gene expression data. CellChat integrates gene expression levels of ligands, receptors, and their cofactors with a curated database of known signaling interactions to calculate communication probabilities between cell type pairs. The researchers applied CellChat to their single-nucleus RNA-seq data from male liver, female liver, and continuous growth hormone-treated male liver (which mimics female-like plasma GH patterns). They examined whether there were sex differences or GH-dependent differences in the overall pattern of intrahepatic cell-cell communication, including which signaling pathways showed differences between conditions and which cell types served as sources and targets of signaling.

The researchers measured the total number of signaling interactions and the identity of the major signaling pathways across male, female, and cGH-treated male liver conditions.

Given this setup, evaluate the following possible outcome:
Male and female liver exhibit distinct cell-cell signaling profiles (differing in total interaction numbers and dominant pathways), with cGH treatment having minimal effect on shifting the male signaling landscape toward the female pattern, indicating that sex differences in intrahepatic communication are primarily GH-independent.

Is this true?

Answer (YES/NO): NO